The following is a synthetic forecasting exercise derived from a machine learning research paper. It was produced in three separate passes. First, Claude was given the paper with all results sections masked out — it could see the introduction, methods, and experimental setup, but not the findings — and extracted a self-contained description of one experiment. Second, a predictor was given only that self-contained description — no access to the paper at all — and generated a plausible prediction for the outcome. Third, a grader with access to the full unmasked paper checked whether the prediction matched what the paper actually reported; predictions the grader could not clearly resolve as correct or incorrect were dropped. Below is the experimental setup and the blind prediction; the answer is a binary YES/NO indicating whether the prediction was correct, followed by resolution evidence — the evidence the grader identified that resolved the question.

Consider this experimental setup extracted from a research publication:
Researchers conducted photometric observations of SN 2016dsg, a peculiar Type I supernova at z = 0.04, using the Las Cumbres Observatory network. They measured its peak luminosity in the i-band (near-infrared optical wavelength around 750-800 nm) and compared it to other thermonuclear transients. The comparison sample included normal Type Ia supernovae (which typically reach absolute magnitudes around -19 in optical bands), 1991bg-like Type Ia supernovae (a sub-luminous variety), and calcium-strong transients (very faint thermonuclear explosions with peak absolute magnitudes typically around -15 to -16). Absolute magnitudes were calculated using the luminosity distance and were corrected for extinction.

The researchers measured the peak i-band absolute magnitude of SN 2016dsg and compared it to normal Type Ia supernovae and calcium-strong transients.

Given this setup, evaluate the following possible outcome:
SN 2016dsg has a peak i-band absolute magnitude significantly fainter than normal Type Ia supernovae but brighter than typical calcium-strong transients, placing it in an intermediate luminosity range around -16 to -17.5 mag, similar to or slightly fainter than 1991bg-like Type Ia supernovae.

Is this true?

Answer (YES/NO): YES